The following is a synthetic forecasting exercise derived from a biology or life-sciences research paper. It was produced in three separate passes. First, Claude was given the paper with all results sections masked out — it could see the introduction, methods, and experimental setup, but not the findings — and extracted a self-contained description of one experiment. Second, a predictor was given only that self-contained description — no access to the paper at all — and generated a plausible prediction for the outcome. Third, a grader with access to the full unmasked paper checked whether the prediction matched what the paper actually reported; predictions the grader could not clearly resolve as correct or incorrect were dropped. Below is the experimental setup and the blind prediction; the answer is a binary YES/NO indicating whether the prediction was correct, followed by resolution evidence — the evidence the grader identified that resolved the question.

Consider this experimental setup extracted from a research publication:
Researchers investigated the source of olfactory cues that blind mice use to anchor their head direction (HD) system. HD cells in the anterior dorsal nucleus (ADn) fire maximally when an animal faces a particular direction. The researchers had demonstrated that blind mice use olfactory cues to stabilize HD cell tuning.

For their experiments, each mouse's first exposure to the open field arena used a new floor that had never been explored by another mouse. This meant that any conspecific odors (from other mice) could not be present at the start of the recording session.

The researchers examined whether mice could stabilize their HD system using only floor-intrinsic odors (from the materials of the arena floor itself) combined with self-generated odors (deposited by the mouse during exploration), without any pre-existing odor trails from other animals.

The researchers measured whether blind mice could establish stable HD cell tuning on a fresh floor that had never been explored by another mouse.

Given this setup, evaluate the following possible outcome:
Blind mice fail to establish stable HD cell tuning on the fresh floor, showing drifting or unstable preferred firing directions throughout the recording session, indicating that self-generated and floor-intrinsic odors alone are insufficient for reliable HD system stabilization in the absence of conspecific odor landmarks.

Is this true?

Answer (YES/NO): NO